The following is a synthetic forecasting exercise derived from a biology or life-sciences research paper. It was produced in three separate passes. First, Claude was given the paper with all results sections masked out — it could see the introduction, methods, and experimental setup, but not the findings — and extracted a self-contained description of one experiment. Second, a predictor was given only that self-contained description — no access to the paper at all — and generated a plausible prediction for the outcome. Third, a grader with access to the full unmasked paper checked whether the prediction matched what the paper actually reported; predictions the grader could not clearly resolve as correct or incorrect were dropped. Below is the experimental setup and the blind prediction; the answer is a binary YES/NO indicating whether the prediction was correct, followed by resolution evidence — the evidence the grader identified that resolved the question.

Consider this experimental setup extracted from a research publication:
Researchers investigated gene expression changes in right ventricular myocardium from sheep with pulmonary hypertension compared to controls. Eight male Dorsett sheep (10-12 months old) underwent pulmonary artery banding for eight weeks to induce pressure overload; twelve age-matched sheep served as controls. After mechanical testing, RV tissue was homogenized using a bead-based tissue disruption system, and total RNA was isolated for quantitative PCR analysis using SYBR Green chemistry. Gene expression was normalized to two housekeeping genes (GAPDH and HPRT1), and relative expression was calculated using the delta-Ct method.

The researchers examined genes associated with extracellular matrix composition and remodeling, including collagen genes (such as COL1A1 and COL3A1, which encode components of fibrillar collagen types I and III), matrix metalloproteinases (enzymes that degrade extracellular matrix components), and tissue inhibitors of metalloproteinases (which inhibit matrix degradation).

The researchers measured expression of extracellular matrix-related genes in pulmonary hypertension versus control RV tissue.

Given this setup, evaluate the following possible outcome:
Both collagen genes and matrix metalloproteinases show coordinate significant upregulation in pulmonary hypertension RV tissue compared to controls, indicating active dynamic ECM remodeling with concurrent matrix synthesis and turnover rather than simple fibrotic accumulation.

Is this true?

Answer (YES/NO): YES